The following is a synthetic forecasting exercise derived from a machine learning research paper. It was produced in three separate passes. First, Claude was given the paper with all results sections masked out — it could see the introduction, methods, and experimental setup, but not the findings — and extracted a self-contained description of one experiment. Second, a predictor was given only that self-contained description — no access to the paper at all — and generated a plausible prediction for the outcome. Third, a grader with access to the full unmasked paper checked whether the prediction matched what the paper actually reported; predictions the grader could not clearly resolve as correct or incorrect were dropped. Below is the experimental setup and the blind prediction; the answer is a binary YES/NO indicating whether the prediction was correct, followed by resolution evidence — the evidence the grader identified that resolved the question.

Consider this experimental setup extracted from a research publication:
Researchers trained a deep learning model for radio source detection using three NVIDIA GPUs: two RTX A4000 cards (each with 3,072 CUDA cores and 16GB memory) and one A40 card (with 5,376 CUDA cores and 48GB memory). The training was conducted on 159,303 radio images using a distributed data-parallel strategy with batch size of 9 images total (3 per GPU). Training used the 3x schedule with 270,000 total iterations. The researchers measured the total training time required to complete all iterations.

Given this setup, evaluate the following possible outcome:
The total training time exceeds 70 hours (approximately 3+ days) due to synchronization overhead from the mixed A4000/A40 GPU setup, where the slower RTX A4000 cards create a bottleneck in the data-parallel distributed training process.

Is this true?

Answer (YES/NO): NO